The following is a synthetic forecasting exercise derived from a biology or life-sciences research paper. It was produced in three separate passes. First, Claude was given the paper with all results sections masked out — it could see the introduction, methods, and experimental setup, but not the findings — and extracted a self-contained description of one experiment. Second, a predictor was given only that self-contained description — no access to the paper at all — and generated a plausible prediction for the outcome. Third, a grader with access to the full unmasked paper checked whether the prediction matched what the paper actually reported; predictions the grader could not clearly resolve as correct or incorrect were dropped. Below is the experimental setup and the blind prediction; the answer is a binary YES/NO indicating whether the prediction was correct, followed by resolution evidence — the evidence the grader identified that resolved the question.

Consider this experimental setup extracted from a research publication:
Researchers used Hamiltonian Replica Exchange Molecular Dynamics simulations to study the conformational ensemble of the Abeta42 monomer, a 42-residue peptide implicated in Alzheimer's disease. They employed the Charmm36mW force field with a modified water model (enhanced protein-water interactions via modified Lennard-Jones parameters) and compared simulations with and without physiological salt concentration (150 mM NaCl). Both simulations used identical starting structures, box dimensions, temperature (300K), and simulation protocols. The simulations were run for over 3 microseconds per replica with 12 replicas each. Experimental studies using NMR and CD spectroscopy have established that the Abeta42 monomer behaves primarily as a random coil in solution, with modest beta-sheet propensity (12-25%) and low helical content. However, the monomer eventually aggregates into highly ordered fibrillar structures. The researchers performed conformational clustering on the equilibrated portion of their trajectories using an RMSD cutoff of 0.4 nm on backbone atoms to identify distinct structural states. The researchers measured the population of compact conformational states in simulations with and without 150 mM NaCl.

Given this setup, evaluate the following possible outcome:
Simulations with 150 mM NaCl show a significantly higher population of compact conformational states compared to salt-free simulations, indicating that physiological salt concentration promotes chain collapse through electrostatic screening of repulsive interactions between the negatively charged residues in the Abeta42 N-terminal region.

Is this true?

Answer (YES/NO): NO